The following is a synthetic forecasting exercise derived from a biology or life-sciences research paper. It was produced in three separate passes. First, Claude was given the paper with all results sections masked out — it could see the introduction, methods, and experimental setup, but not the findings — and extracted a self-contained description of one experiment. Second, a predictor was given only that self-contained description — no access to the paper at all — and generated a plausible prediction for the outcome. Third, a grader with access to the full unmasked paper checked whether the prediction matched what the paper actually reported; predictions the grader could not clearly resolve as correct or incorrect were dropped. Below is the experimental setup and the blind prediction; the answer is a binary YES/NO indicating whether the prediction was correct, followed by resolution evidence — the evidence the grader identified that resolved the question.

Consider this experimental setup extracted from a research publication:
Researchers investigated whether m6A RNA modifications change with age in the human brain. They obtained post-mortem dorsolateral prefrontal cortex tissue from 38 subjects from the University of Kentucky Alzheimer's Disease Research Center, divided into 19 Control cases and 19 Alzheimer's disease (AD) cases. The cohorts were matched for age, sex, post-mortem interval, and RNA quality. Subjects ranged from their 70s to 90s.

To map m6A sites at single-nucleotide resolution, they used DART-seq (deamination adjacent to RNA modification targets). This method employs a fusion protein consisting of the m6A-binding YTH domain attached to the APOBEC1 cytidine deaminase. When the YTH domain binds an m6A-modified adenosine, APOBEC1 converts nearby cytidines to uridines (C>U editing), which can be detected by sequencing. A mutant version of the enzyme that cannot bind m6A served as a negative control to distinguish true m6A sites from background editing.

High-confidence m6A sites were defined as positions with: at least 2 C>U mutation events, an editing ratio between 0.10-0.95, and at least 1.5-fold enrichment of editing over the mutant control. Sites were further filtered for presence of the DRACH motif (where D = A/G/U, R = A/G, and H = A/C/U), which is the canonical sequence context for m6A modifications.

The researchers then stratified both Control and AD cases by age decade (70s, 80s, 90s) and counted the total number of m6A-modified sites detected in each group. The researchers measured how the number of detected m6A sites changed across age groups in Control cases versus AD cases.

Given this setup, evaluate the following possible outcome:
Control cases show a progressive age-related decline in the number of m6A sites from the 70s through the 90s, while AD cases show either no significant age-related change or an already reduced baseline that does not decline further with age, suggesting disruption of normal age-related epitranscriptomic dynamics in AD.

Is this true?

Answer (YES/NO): NO